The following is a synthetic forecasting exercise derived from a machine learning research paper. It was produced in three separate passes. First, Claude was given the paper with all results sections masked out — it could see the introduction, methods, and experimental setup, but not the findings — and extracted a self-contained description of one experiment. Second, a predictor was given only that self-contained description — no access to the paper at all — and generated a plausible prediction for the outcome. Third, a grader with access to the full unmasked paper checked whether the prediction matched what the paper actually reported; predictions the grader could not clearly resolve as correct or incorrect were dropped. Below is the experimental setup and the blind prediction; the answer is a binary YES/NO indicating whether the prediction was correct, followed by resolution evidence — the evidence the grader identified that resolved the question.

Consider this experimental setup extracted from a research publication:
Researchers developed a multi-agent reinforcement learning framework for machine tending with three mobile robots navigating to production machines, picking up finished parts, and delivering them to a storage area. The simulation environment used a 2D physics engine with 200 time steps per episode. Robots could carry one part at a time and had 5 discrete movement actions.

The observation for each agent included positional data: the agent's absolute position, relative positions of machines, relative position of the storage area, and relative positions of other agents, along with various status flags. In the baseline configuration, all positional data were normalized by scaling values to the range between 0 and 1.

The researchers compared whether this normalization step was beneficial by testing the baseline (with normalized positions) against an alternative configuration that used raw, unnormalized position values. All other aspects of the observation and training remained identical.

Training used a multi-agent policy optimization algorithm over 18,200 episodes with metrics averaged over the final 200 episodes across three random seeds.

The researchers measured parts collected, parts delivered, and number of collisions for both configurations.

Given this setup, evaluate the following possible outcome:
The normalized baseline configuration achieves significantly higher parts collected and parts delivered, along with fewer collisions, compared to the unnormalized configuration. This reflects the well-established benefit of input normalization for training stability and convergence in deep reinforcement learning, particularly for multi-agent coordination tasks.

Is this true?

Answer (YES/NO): NO